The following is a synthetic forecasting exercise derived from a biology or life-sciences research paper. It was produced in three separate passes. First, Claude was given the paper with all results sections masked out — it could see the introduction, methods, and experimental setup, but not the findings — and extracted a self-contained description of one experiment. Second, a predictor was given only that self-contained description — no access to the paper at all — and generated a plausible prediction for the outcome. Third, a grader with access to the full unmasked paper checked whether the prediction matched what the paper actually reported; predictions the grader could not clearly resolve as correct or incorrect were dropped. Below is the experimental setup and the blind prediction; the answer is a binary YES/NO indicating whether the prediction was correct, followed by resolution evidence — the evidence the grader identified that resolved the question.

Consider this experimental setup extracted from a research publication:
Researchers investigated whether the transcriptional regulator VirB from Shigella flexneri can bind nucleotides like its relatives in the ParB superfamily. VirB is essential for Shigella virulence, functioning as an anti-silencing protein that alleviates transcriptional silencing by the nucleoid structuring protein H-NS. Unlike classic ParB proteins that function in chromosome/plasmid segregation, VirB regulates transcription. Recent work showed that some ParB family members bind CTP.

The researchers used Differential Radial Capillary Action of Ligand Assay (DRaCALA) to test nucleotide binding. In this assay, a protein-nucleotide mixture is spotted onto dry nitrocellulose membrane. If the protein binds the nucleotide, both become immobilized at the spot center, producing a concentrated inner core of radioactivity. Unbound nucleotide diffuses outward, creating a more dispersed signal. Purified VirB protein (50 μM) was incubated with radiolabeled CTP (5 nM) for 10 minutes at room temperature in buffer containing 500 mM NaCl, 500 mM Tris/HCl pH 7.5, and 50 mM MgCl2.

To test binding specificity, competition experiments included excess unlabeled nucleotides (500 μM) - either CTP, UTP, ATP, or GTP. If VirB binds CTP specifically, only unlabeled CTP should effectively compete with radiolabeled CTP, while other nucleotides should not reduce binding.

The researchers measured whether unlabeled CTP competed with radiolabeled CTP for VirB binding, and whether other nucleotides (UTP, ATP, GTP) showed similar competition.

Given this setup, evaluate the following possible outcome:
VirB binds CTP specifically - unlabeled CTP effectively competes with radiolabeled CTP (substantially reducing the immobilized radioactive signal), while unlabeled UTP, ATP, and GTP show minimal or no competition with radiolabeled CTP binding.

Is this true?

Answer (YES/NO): YES